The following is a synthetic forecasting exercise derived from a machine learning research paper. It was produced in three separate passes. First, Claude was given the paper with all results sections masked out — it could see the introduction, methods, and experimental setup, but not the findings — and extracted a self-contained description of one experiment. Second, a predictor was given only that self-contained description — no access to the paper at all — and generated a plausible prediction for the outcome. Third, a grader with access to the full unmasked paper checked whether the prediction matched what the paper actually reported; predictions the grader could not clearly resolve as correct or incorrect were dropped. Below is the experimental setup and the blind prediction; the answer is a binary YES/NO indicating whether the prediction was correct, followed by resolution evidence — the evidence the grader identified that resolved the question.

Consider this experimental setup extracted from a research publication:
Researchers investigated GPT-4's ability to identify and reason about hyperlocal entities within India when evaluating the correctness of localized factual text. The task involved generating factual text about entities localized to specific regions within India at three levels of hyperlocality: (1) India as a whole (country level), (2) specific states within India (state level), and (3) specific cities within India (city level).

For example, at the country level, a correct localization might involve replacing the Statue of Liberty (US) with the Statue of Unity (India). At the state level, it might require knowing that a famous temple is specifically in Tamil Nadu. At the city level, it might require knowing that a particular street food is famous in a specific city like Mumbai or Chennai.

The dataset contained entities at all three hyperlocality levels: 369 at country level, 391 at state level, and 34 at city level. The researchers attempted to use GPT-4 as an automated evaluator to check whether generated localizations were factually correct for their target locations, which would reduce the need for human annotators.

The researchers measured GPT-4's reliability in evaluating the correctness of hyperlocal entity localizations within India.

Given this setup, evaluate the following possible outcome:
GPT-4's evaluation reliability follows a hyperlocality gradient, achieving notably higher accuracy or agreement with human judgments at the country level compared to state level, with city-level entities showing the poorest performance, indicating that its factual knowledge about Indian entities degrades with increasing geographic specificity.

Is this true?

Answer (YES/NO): YES